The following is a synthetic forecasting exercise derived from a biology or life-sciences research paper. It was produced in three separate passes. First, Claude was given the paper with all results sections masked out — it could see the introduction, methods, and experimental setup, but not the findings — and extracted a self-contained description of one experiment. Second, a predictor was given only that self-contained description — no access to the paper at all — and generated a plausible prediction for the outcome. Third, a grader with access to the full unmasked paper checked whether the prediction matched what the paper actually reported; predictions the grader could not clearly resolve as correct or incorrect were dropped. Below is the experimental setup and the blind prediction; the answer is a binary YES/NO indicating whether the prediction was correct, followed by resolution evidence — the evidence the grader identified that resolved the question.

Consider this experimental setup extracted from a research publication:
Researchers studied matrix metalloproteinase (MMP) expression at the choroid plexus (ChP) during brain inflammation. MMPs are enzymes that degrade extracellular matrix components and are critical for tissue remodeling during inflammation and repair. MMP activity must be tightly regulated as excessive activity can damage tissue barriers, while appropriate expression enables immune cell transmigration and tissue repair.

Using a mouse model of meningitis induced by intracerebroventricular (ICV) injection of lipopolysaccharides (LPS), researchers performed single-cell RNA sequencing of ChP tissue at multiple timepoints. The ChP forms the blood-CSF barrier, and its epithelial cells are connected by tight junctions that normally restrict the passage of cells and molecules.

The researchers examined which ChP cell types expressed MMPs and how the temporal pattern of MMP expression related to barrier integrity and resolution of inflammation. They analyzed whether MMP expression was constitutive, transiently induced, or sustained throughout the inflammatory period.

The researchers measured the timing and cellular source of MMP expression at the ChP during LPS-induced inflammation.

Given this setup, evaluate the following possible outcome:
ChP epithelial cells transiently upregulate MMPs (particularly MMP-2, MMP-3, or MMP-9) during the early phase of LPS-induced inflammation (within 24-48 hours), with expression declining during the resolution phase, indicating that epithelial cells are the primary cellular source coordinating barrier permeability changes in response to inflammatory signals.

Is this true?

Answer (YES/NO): NO